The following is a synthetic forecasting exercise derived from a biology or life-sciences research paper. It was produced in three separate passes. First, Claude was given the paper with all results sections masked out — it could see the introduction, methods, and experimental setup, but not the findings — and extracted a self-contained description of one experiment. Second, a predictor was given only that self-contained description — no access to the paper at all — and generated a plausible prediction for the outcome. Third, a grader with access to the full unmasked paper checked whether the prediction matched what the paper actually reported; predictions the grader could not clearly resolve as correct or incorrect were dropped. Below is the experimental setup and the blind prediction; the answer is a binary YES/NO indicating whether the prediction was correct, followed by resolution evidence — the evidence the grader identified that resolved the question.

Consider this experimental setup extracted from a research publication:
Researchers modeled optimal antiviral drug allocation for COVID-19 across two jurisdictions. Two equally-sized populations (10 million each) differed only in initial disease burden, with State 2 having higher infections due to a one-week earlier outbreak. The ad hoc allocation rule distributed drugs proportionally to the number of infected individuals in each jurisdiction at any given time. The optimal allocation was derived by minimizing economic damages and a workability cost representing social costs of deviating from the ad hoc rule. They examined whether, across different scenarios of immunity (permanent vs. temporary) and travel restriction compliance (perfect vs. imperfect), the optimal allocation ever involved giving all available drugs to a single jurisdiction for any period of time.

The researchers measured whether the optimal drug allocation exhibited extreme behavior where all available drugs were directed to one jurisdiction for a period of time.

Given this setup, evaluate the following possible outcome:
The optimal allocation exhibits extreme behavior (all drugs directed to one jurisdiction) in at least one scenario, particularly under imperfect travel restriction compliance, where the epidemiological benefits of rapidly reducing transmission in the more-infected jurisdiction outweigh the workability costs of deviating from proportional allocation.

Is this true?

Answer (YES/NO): NO